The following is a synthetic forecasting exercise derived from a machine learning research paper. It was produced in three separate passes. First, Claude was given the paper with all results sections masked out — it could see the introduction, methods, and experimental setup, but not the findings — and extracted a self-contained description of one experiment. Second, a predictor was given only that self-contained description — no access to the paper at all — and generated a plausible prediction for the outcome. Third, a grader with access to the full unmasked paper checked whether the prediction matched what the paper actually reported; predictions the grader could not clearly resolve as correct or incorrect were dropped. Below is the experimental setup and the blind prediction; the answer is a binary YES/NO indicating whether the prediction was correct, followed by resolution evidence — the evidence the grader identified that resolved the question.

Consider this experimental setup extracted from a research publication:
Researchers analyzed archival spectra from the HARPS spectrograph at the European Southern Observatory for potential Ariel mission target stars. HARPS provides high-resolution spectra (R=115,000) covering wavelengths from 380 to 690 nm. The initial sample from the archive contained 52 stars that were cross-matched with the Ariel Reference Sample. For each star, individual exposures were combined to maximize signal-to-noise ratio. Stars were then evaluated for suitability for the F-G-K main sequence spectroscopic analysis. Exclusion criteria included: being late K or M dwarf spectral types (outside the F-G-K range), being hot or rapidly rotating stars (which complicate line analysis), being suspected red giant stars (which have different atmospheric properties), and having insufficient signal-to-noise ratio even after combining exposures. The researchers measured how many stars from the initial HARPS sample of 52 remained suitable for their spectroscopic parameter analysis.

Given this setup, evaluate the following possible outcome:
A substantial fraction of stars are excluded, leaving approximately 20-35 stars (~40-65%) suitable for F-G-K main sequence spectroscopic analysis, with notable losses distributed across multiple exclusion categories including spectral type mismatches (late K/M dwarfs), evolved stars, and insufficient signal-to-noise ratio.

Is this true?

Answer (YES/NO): YES